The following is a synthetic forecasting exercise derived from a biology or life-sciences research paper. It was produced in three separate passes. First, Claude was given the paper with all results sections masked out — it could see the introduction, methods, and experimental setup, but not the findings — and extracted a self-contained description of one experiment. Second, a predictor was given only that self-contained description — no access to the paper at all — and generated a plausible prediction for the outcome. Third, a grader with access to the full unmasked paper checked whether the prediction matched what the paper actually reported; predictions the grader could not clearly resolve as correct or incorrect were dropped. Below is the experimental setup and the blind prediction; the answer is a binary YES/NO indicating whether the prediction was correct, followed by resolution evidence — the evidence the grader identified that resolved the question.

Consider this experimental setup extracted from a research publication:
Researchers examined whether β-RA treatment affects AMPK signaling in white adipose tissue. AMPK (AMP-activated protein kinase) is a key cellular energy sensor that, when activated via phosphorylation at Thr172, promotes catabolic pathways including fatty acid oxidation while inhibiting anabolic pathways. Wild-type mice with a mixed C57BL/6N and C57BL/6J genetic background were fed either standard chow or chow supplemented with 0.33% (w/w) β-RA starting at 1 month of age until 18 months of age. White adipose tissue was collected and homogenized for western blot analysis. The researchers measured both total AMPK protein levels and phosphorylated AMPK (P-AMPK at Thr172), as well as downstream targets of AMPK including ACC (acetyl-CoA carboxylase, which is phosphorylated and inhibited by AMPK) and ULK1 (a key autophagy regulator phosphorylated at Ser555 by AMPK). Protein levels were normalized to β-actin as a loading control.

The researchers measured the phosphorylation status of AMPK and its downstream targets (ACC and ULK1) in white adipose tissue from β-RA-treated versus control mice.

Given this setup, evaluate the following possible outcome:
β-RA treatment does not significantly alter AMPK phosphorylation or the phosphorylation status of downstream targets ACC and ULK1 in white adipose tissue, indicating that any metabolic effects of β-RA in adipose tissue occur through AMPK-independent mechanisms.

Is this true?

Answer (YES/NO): NO